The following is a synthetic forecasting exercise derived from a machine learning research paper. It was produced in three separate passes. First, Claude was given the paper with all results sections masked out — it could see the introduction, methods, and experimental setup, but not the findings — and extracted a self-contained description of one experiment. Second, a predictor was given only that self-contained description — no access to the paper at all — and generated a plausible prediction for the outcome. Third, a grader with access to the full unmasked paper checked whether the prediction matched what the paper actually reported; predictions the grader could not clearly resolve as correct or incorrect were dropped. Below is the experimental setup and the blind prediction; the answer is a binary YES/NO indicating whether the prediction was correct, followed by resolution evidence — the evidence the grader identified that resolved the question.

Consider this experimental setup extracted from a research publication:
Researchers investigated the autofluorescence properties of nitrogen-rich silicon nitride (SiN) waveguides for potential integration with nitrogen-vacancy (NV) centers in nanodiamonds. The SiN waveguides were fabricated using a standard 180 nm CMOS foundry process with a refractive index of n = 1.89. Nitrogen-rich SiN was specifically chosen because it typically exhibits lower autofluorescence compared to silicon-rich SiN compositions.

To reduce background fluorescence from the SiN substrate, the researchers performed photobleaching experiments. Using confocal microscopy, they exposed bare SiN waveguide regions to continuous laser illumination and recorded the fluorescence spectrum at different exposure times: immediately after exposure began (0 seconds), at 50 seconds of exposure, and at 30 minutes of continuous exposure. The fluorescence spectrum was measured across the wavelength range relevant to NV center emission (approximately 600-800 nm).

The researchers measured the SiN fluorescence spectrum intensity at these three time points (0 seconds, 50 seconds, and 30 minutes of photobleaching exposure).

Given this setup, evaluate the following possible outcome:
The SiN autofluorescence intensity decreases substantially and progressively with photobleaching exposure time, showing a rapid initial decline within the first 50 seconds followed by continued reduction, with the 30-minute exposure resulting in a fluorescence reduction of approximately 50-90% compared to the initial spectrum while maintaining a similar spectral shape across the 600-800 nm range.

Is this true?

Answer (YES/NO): YES